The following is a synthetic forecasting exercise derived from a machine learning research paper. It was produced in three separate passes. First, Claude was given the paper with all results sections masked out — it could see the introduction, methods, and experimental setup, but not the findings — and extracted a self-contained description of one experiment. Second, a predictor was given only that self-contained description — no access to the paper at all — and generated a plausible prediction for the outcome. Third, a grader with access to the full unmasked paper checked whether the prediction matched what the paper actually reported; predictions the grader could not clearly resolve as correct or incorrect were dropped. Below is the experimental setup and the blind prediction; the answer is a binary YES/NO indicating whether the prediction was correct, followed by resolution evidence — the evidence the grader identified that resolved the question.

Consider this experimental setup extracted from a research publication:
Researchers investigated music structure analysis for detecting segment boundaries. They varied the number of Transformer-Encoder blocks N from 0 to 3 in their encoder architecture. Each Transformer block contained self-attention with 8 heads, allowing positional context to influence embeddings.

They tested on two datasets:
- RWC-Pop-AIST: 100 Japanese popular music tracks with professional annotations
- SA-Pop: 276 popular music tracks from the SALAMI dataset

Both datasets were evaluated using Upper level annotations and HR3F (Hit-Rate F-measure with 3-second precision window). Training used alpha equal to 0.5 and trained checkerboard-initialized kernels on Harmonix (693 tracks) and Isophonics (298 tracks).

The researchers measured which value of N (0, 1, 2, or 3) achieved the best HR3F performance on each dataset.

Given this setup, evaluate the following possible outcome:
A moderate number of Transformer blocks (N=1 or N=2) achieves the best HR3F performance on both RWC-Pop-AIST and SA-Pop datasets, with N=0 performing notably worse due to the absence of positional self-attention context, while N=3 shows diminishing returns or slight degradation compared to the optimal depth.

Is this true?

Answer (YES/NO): NO